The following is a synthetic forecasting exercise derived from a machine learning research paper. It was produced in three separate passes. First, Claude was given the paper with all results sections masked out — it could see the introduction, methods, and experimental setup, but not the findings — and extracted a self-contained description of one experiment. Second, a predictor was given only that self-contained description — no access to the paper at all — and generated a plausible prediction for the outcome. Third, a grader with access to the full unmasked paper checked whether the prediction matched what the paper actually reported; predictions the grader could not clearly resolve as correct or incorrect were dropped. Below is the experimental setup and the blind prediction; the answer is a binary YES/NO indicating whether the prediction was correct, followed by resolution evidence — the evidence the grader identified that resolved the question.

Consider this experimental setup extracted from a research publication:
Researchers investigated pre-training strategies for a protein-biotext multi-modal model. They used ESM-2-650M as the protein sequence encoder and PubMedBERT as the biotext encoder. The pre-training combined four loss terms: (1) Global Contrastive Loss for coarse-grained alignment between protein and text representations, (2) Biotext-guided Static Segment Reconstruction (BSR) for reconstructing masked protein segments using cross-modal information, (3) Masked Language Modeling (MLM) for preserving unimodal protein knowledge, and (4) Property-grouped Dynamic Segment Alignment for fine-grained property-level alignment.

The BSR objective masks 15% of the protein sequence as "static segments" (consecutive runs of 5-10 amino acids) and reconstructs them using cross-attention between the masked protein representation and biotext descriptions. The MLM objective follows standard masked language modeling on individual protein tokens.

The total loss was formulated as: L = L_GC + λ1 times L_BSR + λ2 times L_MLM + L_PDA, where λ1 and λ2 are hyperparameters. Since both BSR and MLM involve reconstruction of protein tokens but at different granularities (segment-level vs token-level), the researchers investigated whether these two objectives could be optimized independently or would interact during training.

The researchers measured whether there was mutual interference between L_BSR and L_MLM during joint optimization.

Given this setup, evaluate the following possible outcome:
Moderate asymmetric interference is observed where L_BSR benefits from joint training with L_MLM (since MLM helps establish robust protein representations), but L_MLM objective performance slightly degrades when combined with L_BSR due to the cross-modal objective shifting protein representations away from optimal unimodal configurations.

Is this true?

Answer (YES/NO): NO